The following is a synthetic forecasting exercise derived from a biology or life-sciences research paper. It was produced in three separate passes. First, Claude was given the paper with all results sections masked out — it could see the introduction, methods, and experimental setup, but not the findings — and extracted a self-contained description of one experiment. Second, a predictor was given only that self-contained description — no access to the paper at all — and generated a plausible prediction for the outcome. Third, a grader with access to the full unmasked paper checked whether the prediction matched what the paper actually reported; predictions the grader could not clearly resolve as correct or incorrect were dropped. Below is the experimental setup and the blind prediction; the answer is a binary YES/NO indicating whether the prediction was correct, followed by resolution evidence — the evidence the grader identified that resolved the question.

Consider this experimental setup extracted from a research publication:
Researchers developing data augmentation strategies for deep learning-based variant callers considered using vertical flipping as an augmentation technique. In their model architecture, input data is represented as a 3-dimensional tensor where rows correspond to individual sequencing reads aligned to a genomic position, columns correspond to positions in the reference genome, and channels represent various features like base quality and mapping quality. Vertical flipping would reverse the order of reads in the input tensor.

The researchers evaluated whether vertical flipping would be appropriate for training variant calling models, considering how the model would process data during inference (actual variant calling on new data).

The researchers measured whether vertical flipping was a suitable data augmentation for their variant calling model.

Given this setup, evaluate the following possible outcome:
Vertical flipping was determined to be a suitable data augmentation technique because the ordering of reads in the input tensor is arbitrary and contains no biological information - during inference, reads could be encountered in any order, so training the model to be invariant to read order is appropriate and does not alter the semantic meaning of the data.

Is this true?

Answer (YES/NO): NO